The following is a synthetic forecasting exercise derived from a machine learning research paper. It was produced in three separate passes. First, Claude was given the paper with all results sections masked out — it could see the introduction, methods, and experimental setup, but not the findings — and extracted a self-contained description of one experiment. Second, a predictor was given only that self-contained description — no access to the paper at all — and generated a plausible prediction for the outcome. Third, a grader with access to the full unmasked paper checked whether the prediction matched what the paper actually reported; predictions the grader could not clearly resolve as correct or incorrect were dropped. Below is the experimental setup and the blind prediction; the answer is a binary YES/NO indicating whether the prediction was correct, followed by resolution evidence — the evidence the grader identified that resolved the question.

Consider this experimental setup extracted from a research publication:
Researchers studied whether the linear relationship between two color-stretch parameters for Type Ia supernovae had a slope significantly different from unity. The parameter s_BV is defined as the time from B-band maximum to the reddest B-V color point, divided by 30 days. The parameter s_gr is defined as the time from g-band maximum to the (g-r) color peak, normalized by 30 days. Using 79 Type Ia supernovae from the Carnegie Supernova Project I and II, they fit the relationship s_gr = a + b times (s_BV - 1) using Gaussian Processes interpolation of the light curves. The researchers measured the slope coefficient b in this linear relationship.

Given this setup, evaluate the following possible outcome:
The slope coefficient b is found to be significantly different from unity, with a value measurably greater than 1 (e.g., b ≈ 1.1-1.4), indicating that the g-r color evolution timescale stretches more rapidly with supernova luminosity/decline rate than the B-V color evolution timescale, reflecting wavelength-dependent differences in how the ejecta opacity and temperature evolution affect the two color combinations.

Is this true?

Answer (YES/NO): NO